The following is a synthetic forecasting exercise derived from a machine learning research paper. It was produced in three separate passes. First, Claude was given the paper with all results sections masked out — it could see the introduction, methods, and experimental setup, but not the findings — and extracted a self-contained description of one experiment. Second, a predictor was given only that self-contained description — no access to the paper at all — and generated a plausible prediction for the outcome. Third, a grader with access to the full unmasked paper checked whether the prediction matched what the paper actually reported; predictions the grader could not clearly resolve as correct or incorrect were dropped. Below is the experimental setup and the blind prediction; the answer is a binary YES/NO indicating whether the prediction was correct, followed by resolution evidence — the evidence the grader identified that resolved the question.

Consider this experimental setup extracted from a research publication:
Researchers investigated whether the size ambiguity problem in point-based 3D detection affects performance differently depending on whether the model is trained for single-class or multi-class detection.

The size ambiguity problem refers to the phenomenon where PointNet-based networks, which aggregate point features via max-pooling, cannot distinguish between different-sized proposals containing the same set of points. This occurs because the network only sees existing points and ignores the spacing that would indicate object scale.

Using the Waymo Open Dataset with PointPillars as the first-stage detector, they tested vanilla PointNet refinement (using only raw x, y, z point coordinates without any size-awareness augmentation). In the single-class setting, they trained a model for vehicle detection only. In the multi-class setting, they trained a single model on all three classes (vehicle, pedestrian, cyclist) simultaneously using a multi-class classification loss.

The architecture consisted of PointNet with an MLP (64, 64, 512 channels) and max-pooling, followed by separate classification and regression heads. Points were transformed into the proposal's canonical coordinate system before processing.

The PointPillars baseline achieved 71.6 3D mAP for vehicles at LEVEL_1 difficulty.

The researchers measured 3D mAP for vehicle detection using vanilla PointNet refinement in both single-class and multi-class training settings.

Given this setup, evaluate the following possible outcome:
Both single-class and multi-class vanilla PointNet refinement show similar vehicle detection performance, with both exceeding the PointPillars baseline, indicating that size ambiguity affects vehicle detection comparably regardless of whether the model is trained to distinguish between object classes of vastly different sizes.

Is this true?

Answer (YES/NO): NO